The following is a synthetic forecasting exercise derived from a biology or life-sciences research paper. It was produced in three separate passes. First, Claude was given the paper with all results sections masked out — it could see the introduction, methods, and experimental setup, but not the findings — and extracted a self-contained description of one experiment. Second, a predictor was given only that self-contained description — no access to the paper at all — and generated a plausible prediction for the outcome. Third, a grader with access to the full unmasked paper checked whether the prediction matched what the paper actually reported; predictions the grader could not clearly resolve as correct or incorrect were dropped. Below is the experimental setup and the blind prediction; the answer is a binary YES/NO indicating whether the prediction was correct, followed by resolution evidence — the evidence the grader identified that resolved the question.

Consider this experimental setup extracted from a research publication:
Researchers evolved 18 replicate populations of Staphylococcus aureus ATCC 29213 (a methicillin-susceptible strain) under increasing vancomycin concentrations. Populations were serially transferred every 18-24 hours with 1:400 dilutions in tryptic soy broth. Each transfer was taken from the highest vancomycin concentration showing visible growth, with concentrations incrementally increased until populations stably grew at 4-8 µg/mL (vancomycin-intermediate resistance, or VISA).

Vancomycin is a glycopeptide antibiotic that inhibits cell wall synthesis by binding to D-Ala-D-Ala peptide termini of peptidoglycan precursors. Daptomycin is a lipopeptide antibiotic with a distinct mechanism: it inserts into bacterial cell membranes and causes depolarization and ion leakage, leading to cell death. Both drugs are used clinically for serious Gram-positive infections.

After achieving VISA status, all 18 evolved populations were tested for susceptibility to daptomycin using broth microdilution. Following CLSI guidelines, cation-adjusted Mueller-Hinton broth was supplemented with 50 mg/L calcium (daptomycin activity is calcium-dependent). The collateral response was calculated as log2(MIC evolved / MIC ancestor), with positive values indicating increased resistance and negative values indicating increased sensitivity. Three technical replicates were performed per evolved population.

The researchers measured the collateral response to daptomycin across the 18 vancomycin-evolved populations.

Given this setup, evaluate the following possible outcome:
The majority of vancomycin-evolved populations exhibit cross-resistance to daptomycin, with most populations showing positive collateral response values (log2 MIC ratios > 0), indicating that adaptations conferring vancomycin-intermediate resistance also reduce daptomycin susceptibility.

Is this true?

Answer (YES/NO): YES